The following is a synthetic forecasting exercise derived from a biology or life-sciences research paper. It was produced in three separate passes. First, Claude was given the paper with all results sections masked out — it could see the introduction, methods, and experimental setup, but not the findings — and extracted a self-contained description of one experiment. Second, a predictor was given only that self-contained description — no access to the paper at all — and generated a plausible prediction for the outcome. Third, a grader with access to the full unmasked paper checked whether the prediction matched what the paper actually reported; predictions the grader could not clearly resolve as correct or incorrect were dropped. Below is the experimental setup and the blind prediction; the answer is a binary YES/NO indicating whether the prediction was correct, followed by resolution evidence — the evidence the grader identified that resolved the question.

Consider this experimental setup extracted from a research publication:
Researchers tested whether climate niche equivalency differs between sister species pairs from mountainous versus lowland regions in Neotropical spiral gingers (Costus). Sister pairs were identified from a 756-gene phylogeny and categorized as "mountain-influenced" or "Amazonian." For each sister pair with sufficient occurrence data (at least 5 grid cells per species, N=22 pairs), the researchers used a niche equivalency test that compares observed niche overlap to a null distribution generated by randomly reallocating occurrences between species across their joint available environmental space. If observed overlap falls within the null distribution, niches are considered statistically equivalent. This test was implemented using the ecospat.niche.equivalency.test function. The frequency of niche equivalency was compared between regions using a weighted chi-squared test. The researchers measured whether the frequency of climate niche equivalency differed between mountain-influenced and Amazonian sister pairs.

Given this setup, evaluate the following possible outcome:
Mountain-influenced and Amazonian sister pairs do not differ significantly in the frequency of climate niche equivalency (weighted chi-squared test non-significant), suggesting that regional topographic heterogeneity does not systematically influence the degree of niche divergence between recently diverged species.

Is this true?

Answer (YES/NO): YES